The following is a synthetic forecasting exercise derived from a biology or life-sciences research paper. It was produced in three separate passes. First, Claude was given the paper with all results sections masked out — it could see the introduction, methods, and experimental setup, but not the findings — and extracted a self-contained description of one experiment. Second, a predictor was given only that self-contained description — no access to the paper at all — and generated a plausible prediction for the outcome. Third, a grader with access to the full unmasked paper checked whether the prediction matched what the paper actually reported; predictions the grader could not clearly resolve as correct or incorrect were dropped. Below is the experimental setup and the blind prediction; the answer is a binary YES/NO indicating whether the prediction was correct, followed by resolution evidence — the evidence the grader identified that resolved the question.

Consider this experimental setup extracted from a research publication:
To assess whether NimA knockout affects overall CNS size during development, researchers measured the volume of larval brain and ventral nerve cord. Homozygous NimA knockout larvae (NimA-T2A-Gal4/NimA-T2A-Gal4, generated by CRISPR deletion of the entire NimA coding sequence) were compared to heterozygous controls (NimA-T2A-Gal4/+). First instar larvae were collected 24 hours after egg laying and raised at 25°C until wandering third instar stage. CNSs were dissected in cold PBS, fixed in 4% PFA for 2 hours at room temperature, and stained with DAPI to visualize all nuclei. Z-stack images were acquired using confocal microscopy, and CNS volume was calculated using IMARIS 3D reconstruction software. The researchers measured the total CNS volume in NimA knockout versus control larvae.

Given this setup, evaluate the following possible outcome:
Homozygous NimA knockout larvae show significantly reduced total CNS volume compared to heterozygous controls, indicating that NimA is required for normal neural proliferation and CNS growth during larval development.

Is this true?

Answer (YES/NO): YES